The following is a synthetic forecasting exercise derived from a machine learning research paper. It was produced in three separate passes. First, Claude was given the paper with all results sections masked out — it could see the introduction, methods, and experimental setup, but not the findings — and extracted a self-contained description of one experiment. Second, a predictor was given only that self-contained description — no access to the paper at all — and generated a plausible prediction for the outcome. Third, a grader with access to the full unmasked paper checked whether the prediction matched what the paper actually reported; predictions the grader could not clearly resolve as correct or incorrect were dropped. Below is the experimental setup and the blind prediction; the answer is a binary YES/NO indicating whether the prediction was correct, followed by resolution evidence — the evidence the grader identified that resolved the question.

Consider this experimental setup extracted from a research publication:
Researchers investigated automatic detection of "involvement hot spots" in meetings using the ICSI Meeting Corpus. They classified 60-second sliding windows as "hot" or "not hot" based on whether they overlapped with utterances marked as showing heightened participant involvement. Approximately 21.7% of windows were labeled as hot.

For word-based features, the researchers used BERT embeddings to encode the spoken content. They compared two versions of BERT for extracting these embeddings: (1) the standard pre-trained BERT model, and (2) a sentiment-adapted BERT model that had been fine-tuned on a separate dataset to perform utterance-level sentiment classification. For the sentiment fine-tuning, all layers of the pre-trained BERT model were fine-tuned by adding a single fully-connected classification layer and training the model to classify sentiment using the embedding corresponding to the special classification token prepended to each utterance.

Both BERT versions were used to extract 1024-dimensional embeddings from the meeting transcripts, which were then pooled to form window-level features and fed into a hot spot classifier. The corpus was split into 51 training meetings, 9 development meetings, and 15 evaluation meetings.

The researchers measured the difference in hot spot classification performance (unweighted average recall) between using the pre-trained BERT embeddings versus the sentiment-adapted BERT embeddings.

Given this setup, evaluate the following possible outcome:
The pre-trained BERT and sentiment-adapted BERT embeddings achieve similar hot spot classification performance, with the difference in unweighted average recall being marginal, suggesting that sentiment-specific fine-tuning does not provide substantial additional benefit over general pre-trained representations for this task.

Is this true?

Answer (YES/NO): YES